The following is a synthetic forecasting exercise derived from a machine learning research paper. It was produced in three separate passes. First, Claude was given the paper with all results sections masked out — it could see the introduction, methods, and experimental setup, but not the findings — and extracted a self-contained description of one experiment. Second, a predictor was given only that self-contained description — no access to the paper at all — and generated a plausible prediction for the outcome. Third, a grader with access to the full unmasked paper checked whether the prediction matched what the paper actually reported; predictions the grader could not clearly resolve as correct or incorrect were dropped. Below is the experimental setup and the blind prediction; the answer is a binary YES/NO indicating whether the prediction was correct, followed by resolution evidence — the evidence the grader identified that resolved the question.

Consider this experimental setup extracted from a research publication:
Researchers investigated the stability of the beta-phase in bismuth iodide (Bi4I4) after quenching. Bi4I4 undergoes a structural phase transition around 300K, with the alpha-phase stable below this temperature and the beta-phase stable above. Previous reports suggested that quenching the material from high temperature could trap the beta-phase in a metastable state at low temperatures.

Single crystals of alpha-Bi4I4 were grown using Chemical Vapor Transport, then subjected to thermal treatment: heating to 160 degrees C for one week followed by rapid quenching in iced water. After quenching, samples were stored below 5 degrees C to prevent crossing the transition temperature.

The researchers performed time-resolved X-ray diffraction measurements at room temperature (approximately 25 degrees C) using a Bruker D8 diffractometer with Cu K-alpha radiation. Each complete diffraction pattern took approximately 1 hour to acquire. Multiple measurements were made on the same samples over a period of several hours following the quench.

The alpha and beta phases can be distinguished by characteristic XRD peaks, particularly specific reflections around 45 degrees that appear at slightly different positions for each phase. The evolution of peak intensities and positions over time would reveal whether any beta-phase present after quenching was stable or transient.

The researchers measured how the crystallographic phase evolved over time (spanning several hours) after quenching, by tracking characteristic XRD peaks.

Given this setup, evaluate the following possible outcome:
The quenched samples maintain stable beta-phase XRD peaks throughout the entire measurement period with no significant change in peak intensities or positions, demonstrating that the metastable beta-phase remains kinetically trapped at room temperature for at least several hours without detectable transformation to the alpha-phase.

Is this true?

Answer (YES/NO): NO